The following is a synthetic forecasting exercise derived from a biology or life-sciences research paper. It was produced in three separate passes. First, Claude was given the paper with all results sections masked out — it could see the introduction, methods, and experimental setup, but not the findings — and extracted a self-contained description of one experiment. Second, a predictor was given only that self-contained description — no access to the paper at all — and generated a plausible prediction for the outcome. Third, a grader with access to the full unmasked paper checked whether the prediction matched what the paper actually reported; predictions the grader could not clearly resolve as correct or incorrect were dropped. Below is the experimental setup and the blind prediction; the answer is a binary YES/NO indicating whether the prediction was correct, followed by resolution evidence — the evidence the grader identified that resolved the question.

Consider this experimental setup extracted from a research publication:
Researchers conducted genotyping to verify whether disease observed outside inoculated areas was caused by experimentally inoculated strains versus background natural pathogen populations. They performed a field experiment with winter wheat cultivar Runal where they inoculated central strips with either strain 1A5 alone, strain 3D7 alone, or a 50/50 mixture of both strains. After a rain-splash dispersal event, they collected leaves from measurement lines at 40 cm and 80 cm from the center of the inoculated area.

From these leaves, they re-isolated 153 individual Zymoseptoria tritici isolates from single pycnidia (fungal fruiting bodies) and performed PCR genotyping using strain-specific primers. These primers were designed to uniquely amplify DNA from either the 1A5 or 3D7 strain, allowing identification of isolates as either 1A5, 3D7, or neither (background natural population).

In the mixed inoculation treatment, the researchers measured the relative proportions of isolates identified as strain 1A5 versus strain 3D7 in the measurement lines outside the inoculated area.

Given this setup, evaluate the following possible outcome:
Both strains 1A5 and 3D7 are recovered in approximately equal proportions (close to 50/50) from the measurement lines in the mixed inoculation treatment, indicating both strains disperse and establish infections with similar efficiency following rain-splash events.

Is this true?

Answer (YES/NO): NO